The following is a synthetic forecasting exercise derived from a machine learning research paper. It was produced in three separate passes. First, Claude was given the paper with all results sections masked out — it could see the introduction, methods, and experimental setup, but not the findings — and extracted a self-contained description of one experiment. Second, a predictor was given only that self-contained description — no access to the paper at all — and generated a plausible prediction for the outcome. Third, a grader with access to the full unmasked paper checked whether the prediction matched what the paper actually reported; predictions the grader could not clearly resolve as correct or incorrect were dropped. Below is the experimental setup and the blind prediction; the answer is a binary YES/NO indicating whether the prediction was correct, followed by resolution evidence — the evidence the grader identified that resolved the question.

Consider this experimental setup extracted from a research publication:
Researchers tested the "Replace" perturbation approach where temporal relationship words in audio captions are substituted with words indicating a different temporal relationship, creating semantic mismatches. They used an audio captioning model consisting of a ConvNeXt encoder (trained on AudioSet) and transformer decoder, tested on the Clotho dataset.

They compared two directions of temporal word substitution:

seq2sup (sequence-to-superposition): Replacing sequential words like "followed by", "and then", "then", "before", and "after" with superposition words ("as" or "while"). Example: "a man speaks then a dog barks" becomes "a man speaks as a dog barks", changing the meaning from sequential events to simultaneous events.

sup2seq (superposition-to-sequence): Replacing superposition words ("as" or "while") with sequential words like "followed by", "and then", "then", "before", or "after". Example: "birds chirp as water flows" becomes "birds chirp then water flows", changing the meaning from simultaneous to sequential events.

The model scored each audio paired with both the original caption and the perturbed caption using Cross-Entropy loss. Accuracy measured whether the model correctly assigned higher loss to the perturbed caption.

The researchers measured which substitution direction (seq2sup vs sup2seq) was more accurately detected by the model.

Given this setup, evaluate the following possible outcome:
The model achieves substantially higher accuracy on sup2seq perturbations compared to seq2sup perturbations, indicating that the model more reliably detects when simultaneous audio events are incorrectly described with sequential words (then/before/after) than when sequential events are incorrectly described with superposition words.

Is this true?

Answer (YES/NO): YES